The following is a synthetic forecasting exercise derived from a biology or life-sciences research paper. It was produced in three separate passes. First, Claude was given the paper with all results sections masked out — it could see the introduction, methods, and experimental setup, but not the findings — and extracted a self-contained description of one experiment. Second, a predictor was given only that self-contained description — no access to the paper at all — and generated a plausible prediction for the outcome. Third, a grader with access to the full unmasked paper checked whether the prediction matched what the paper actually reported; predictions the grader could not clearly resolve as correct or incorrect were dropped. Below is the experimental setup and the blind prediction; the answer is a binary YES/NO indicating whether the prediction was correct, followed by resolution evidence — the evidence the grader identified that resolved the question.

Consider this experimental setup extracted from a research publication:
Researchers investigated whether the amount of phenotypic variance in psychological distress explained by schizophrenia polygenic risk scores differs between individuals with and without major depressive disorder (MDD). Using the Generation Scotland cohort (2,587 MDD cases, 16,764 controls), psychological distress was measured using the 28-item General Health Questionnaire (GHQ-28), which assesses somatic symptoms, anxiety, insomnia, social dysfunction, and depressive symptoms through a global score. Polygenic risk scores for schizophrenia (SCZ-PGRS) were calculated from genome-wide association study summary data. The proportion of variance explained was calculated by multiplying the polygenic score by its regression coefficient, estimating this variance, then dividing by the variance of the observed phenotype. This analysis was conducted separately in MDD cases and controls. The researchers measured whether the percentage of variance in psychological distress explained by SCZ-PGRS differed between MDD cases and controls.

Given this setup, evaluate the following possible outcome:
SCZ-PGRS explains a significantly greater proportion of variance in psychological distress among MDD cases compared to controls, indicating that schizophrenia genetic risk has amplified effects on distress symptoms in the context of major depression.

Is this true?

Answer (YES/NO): NO